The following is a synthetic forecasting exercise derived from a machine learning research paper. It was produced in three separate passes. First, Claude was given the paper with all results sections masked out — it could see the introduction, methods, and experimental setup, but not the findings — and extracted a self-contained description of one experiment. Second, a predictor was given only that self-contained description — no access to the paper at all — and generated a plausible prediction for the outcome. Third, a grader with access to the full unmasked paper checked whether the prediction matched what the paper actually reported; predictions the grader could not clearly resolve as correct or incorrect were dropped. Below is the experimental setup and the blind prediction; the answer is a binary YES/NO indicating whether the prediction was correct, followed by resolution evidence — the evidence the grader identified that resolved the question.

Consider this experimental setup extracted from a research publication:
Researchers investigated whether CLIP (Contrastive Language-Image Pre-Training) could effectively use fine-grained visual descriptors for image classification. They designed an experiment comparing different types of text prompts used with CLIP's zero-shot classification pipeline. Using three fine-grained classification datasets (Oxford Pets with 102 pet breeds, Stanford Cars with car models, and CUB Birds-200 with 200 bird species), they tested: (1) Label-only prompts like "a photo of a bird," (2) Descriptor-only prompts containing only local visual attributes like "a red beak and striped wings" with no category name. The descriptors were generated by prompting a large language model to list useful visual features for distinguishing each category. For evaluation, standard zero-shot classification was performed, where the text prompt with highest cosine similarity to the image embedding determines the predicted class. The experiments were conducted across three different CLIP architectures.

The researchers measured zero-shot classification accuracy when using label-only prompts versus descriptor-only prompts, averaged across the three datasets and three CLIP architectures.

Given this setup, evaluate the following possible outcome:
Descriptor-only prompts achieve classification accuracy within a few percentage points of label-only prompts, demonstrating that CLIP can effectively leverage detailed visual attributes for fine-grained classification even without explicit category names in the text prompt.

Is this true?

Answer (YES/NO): NO